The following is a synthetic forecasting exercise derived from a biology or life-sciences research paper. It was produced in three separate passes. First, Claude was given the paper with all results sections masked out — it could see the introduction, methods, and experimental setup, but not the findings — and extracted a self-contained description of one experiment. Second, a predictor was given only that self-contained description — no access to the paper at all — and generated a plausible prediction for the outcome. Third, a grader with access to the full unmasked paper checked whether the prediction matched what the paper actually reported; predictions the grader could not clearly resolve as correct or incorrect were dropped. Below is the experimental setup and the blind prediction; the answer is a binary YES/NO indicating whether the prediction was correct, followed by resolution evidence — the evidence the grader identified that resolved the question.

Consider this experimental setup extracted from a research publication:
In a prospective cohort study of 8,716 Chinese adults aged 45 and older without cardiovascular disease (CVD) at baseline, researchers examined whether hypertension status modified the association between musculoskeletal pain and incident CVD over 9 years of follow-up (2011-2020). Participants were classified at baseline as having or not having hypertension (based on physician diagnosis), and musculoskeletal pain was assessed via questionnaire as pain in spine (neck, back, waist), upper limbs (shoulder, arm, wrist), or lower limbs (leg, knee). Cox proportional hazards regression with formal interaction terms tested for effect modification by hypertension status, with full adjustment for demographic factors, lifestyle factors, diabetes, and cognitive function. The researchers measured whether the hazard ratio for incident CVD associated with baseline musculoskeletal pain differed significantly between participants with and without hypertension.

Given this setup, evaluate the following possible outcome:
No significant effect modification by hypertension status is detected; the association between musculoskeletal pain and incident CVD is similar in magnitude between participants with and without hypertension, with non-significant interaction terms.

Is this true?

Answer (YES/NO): YES